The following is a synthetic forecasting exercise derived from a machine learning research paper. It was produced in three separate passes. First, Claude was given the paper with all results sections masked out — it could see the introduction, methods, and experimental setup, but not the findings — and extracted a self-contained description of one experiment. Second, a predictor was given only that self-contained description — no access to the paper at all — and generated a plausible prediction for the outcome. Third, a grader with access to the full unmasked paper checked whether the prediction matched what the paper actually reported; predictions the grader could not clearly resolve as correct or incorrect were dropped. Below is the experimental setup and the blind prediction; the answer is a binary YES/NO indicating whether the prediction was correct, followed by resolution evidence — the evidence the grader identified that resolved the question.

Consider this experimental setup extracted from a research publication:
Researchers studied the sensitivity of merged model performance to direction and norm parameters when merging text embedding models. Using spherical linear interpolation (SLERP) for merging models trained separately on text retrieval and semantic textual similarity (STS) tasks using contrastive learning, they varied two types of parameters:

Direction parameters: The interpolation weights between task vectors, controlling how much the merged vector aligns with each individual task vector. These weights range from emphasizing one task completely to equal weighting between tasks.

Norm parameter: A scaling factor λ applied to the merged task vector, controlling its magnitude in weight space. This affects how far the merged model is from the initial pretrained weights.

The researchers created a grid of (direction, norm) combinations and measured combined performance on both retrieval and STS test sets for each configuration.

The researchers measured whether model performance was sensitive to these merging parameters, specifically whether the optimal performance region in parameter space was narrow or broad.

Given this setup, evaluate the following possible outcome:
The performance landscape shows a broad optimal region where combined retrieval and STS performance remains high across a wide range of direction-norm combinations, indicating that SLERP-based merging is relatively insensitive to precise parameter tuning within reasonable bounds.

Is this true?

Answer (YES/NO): NO